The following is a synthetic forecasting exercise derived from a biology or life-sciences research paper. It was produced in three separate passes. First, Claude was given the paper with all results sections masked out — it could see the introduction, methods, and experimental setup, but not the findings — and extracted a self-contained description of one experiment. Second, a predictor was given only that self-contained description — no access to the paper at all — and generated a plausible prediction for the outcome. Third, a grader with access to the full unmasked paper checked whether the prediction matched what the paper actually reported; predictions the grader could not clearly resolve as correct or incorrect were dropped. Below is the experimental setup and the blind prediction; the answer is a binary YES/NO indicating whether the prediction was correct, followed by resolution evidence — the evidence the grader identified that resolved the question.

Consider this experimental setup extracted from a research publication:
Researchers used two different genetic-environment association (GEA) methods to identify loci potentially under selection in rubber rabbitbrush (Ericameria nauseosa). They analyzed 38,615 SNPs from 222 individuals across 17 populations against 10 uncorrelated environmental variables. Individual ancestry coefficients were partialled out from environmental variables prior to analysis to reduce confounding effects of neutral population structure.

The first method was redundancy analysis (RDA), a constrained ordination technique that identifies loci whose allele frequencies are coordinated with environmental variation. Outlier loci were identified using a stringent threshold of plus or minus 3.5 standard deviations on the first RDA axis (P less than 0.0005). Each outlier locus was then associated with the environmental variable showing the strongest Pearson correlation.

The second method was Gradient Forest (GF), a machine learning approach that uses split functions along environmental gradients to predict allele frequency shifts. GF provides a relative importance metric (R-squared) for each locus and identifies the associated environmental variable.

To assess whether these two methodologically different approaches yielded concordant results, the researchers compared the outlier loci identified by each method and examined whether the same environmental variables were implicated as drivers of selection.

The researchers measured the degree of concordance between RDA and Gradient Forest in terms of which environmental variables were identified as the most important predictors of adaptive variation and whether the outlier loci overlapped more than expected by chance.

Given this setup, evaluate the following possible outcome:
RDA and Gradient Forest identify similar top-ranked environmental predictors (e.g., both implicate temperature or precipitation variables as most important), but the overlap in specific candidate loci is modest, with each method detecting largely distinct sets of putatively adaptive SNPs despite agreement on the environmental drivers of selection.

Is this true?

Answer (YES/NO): NO